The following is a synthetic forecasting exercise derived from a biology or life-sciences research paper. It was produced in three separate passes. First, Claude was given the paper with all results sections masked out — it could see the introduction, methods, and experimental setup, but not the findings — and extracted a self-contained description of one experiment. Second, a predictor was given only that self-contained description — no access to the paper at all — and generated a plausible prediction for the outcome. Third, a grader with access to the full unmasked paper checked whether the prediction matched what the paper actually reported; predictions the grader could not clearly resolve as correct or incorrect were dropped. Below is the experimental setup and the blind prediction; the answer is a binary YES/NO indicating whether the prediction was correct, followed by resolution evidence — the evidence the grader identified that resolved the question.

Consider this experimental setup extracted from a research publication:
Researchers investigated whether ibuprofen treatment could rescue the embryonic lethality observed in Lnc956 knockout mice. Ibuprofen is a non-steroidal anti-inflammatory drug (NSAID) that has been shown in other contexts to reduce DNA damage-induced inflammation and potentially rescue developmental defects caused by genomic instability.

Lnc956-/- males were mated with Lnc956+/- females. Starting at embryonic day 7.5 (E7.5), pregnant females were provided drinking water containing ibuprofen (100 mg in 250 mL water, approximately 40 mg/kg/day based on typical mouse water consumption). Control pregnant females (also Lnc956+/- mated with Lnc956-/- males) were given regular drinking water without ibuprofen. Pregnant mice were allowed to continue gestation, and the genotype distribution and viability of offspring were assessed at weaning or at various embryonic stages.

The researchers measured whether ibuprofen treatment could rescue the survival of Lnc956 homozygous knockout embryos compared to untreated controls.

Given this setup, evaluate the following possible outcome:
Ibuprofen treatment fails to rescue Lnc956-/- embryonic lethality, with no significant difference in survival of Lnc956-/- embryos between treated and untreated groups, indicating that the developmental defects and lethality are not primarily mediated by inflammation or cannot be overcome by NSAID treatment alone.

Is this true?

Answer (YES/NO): NO